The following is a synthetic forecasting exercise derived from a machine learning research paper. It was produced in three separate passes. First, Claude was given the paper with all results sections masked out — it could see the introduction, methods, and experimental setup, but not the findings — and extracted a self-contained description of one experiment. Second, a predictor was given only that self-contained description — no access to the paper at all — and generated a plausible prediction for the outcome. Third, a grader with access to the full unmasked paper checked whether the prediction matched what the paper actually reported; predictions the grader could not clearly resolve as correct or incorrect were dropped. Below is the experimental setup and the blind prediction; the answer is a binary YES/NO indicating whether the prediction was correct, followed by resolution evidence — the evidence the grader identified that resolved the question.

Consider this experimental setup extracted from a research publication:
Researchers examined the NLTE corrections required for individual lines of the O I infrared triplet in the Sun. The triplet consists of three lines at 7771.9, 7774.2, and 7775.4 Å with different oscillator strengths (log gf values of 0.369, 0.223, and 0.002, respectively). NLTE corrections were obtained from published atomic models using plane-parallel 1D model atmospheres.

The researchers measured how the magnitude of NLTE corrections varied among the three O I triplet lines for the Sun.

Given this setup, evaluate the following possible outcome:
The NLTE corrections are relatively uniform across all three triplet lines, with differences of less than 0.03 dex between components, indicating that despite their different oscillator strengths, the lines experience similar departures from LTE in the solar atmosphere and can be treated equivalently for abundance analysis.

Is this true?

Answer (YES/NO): NO